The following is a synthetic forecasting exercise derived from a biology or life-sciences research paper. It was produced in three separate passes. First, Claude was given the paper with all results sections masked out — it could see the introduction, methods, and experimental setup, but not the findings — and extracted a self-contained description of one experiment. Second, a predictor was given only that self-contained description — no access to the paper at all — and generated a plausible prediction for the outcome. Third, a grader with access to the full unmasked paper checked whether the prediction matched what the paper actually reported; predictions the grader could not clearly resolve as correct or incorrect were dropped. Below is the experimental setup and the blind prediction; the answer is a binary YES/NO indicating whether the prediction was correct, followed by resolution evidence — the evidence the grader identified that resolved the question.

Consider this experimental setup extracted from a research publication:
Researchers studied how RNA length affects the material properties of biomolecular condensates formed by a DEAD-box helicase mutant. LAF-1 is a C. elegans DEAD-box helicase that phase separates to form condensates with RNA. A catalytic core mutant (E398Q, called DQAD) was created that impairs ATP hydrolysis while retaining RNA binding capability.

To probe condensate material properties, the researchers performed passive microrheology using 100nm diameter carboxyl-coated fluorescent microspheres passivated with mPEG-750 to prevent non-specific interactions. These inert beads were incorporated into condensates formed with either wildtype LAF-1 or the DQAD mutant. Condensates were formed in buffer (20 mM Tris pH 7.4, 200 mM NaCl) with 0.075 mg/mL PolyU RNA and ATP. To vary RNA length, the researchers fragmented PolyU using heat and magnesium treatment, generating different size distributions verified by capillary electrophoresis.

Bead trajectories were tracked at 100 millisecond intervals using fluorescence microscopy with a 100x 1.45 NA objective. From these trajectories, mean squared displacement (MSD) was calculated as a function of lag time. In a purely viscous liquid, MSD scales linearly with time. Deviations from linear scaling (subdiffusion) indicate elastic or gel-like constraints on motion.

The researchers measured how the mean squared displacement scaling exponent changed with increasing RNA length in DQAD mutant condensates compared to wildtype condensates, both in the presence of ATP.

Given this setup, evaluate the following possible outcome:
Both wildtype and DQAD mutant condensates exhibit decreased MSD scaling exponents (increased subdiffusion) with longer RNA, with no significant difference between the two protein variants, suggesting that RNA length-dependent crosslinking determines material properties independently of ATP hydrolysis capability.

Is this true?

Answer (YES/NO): NO